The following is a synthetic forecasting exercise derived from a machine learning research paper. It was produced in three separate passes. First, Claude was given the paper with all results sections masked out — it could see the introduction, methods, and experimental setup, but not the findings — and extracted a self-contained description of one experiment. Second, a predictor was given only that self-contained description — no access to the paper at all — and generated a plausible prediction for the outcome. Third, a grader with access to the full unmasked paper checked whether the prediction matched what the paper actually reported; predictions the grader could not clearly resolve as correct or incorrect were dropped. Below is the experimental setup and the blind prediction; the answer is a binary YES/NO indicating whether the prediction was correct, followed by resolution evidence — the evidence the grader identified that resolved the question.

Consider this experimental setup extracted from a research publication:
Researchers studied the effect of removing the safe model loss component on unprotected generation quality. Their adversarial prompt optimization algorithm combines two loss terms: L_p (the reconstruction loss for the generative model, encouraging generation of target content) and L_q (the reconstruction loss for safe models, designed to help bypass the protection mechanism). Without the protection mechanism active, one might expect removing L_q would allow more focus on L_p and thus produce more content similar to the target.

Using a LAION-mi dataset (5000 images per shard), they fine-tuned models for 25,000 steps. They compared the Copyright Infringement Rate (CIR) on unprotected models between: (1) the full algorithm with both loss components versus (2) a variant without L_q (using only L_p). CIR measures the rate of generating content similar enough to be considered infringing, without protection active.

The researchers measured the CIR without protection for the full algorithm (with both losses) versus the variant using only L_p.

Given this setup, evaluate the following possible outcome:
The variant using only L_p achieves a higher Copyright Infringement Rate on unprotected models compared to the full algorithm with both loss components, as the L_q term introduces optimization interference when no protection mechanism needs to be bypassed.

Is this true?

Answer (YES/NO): NO